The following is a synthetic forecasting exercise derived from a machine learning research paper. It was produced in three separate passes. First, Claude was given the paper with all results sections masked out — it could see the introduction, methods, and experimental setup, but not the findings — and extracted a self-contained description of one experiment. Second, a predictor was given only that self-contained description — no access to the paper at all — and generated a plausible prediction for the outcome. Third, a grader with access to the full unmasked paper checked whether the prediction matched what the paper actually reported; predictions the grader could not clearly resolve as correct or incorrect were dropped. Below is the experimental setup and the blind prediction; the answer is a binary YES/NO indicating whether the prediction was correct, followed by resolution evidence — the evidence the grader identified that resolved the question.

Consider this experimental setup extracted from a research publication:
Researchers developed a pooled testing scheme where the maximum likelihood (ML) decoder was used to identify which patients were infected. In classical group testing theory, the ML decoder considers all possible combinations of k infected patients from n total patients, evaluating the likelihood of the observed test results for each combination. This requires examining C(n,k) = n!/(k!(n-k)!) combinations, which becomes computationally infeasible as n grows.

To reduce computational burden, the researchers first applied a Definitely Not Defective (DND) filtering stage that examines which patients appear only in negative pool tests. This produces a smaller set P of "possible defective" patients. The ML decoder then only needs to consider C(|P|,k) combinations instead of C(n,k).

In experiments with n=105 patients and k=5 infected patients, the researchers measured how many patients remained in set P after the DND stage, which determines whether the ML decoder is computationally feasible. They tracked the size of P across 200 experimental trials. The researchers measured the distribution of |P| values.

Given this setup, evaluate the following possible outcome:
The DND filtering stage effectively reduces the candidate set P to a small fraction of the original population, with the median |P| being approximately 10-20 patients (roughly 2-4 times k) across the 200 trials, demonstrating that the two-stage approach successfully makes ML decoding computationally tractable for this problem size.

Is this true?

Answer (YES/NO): YES